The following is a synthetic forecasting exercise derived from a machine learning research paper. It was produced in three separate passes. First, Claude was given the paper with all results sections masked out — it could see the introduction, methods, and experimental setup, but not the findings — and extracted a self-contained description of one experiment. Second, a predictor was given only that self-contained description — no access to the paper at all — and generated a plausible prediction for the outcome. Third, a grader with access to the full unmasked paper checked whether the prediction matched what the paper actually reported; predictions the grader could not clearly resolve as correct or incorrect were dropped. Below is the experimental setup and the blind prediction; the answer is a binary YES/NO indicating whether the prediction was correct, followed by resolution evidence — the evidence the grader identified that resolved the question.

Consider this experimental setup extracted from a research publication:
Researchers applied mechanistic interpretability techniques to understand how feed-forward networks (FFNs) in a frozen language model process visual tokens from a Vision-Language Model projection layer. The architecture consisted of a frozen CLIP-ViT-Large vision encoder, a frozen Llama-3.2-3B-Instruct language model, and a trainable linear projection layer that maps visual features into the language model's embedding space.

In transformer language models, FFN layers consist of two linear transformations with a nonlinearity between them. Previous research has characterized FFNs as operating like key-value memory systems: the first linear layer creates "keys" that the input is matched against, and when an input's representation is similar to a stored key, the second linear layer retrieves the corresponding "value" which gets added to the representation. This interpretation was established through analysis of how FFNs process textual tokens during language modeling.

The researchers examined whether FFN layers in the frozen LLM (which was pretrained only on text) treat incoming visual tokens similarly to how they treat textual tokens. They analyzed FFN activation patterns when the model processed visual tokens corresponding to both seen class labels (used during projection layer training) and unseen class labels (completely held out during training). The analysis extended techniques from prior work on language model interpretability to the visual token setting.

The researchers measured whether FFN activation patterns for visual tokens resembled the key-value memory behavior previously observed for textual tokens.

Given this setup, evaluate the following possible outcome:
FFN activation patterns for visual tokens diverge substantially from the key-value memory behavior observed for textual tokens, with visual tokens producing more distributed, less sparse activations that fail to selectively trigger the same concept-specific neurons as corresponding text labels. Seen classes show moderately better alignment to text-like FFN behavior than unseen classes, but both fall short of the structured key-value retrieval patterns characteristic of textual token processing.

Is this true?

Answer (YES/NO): NO